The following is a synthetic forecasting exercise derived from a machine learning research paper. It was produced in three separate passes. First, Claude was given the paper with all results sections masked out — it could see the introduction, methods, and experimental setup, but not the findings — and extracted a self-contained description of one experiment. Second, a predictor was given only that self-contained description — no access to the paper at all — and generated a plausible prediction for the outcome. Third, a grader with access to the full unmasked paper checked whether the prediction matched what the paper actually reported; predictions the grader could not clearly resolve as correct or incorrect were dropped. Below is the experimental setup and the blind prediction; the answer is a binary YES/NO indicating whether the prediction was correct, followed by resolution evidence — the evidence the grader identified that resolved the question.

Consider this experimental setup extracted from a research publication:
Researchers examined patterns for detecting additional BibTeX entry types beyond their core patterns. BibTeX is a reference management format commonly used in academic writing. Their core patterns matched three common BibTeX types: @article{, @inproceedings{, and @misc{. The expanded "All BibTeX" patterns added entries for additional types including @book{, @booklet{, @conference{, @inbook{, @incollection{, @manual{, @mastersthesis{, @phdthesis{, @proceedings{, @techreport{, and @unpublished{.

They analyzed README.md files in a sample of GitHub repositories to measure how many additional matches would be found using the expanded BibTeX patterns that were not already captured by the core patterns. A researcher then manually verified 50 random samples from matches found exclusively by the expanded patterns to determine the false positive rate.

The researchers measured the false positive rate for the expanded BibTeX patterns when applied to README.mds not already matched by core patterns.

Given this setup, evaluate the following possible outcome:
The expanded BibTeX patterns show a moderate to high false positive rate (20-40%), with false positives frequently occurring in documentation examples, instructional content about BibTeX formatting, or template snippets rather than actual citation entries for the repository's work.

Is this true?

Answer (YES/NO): NO